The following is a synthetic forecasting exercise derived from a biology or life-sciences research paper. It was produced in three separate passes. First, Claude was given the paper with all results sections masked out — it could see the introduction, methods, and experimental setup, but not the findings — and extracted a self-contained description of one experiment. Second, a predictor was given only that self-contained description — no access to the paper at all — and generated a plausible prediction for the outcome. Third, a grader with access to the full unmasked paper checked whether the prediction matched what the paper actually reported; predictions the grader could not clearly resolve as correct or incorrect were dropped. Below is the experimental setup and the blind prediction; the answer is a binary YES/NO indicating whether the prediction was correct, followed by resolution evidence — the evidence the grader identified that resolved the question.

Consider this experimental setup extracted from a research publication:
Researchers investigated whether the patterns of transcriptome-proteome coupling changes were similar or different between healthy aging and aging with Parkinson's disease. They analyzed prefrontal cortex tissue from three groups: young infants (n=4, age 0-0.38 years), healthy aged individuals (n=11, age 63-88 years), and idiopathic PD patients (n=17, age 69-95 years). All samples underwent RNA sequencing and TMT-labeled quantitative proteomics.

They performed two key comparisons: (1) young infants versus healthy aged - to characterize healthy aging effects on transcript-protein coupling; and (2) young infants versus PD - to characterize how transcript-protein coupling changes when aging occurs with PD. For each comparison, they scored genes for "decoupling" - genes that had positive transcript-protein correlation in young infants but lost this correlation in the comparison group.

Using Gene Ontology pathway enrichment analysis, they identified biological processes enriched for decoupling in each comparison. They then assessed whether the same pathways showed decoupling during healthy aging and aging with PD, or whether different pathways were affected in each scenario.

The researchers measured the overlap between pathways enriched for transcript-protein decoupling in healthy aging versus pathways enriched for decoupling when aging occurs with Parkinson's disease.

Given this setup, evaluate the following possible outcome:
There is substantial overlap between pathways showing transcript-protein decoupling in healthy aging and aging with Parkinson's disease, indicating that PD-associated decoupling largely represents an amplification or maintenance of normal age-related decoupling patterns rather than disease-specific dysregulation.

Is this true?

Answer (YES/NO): NO